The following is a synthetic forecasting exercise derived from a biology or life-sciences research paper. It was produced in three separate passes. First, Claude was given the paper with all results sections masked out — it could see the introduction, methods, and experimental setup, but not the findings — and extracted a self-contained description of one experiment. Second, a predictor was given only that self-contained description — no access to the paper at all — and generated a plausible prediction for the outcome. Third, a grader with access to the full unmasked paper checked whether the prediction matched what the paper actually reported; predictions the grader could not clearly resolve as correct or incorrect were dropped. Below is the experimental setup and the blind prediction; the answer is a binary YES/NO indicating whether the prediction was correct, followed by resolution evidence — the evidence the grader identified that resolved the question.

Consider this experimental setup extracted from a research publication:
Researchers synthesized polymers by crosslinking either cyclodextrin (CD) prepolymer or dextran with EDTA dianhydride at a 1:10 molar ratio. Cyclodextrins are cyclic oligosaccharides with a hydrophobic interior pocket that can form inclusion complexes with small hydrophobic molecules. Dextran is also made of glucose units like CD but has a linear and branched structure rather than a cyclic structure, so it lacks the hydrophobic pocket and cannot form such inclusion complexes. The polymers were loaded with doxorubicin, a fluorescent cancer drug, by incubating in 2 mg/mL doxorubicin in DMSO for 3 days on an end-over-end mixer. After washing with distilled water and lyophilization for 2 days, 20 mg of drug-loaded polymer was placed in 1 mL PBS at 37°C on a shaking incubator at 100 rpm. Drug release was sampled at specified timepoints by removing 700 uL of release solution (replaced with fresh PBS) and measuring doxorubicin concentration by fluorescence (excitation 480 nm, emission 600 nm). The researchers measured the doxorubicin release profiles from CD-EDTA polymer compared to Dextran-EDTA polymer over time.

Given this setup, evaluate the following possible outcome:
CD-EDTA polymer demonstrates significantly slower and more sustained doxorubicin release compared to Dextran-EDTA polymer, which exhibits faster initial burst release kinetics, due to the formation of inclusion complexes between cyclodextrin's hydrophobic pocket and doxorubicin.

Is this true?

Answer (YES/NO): YES